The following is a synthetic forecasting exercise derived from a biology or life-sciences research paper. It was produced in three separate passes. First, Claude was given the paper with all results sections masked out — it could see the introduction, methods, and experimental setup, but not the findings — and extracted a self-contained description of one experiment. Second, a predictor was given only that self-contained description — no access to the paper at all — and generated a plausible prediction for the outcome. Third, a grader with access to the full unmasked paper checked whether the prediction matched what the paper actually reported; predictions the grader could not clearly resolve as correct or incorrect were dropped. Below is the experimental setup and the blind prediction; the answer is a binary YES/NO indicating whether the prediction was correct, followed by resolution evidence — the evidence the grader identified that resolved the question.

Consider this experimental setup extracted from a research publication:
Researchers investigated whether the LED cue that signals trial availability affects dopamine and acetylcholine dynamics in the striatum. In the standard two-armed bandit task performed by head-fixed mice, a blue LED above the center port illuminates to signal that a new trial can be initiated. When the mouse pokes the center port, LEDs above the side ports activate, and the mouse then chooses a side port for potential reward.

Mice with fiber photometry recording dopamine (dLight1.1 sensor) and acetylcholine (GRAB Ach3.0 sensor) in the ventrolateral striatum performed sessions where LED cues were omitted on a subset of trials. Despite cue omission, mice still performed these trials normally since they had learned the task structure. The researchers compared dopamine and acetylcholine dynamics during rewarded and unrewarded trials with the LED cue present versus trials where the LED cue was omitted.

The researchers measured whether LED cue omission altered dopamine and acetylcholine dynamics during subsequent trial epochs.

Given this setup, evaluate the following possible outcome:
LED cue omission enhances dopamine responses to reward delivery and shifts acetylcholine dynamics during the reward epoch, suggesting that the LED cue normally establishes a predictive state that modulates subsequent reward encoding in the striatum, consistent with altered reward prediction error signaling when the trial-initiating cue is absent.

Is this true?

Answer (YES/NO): YES